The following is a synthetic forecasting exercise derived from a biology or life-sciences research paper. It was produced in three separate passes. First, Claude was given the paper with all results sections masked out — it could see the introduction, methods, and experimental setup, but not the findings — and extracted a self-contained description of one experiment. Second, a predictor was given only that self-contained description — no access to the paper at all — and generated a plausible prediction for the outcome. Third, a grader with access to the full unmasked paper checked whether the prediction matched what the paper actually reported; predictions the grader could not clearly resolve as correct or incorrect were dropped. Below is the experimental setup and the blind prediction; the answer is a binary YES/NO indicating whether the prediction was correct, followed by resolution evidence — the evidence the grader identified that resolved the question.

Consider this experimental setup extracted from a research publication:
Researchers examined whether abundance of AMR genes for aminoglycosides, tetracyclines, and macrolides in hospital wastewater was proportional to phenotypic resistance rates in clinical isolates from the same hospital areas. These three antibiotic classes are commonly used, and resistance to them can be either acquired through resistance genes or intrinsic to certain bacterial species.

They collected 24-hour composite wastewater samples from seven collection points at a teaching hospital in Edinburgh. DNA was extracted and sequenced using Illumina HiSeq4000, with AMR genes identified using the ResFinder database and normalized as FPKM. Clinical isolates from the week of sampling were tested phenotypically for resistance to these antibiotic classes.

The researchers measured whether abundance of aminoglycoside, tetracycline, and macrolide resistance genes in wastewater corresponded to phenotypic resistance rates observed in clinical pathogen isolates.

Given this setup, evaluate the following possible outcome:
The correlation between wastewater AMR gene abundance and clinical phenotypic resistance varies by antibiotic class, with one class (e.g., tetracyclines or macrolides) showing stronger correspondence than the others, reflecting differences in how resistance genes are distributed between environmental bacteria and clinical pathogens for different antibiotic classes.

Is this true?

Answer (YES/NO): NO